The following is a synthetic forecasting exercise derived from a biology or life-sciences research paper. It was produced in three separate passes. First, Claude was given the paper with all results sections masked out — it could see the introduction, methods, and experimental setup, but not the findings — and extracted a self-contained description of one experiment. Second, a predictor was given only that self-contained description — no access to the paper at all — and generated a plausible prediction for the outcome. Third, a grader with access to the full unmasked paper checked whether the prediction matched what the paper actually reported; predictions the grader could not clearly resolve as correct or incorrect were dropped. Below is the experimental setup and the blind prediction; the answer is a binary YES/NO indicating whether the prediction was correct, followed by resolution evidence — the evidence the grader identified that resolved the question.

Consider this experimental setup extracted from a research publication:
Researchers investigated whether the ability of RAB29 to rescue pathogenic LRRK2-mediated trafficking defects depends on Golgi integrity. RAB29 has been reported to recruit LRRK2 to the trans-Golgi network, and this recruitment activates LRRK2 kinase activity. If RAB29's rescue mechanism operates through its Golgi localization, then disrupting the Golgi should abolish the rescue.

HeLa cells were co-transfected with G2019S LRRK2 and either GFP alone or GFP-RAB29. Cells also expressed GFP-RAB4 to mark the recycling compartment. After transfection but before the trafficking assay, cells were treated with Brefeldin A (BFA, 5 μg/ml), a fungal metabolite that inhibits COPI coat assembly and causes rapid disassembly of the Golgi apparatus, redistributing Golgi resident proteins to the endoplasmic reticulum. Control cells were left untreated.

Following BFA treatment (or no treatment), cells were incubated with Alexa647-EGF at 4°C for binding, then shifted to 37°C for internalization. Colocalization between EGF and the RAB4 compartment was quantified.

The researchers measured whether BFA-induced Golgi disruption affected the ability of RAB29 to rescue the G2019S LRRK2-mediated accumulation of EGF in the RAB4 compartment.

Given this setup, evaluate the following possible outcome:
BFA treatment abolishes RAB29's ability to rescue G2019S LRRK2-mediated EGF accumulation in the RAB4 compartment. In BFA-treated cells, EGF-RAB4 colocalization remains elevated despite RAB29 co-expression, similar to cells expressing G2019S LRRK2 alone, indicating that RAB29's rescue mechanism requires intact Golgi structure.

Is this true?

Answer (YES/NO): NO